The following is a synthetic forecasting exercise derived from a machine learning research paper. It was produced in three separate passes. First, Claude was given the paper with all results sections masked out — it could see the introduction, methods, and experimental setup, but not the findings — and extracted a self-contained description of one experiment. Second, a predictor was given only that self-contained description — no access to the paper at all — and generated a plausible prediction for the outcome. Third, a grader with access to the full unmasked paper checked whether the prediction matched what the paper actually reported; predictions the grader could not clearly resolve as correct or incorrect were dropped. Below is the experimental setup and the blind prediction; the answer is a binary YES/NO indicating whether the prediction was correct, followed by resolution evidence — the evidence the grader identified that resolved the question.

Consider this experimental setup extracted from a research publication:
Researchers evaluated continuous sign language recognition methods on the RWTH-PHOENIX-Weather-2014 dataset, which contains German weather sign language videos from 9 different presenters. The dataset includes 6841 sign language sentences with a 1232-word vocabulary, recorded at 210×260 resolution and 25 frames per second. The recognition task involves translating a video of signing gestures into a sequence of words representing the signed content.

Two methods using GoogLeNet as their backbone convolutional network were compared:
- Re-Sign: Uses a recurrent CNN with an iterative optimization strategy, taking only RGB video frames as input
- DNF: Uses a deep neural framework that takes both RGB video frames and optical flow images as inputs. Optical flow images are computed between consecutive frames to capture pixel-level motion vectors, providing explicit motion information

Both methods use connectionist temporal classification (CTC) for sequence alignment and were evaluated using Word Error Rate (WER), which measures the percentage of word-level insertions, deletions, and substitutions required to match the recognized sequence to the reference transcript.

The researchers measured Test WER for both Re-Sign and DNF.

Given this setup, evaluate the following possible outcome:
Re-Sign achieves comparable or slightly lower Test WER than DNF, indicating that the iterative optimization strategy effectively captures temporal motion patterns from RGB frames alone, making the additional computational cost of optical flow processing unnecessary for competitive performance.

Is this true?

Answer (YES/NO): NO